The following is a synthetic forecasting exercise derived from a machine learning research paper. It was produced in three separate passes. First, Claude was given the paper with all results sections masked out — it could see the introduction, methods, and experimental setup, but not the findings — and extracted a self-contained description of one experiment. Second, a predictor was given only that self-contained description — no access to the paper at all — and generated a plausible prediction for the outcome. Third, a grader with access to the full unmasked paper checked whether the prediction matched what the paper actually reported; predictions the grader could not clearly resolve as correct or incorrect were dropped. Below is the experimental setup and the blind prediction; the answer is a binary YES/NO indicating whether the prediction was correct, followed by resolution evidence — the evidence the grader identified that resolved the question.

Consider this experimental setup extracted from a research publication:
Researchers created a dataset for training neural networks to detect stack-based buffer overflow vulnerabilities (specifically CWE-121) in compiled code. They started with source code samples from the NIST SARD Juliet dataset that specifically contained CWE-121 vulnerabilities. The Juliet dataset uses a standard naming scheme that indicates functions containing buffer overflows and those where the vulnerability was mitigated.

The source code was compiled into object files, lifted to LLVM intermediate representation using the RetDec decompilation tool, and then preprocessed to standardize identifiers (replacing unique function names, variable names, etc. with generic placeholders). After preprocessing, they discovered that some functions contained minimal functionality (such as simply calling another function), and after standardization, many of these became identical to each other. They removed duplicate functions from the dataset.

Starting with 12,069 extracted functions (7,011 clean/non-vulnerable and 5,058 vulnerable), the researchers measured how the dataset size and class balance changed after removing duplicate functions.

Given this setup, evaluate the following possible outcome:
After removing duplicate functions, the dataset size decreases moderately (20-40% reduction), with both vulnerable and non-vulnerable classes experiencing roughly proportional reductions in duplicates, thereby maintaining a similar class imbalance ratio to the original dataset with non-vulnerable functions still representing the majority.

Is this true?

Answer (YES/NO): NO